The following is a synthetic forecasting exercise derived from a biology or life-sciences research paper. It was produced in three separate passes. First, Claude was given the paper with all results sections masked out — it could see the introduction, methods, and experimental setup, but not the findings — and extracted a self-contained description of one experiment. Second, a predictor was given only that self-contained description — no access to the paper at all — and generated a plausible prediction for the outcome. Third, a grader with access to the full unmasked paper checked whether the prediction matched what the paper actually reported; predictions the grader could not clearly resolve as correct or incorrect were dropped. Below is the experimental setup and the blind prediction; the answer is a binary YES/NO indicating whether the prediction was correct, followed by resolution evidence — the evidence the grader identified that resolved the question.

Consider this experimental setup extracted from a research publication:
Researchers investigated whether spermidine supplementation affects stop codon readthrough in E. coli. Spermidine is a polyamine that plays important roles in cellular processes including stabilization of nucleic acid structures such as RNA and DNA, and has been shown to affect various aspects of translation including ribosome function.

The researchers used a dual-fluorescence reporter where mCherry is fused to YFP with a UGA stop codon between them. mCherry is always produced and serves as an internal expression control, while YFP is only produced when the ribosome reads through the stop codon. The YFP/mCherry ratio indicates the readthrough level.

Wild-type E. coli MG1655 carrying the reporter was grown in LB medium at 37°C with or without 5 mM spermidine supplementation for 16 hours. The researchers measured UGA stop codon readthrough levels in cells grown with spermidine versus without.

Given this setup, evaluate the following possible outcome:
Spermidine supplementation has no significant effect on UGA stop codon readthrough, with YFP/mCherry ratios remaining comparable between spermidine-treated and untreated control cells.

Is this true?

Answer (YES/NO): NO